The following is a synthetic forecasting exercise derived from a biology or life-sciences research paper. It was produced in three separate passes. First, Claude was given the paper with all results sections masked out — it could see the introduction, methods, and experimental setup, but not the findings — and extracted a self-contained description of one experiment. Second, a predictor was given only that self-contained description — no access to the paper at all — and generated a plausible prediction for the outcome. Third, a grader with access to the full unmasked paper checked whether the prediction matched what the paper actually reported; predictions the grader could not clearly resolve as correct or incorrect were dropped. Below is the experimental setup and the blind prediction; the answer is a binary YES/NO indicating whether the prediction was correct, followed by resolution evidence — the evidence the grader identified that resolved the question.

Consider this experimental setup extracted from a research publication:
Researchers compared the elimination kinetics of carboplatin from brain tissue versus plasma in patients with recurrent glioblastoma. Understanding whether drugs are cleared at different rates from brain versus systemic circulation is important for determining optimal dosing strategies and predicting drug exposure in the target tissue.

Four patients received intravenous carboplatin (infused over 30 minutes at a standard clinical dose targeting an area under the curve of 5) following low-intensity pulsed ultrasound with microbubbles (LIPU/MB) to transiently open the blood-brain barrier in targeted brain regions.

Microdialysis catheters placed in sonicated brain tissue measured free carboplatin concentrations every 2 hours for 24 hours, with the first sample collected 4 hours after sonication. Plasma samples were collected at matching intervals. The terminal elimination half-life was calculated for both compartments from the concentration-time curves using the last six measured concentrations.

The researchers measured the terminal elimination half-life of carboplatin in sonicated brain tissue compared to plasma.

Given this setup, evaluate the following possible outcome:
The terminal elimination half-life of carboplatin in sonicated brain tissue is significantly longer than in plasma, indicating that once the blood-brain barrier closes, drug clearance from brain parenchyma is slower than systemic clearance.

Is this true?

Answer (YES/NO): NO